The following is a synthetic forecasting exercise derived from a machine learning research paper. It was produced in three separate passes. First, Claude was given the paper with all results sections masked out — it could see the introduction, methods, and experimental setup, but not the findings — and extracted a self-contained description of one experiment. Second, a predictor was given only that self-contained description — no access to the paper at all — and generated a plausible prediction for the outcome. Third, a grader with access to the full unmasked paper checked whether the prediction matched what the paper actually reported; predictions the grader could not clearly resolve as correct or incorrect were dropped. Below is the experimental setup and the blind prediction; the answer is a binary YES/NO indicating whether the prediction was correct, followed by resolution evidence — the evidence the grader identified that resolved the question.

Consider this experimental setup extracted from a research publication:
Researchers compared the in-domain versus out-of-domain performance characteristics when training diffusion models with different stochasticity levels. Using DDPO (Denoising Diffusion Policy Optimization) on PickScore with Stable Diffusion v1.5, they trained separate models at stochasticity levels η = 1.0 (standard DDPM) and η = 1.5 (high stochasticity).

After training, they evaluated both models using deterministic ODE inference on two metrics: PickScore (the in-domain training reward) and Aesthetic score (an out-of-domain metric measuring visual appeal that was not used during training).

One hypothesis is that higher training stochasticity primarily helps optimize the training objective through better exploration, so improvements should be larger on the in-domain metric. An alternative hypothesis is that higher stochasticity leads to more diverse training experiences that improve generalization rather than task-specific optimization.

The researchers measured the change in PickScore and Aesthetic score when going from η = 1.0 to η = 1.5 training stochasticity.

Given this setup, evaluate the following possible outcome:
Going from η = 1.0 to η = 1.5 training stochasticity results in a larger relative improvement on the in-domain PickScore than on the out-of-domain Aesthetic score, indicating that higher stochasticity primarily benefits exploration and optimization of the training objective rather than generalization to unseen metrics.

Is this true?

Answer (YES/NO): NO